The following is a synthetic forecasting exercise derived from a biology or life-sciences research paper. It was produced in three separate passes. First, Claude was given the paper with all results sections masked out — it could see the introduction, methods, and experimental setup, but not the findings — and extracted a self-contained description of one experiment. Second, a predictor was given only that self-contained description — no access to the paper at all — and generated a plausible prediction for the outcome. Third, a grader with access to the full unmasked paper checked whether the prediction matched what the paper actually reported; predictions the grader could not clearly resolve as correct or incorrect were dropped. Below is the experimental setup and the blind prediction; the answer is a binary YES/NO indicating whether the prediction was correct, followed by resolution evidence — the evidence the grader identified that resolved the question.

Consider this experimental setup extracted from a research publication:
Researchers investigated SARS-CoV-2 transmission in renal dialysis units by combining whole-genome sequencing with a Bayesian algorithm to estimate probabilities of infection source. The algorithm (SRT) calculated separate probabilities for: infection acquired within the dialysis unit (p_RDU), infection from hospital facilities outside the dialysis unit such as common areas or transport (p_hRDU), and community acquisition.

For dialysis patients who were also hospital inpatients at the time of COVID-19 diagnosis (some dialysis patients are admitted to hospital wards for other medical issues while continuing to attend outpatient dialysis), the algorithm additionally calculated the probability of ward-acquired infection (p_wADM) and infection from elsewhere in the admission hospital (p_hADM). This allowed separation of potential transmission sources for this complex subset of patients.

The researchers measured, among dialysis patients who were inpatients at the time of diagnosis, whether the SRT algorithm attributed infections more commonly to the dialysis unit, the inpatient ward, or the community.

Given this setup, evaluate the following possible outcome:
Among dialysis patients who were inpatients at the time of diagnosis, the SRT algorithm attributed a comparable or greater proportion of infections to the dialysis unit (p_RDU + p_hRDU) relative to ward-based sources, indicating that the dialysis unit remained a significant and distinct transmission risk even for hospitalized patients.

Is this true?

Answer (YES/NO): YES